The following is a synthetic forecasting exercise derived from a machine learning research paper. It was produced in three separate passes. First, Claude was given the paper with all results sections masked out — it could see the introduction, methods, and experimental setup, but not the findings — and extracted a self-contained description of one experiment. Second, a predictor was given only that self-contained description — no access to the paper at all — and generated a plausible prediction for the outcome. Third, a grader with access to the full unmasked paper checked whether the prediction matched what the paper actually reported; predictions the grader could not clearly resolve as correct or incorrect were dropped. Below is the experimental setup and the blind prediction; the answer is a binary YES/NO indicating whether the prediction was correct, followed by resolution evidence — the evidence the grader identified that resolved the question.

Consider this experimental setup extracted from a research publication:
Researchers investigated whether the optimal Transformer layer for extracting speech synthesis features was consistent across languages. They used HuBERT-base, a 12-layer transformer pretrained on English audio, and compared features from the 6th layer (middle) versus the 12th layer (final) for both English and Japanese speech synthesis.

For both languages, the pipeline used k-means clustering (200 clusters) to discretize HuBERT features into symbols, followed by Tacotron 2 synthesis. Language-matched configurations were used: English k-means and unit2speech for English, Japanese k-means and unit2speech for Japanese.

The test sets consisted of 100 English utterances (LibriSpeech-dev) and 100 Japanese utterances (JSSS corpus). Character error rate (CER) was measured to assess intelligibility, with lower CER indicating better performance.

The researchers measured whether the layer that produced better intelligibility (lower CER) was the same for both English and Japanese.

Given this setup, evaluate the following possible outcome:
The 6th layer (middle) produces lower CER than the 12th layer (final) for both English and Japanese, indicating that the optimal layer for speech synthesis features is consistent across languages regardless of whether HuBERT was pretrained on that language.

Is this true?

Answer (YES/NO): NO